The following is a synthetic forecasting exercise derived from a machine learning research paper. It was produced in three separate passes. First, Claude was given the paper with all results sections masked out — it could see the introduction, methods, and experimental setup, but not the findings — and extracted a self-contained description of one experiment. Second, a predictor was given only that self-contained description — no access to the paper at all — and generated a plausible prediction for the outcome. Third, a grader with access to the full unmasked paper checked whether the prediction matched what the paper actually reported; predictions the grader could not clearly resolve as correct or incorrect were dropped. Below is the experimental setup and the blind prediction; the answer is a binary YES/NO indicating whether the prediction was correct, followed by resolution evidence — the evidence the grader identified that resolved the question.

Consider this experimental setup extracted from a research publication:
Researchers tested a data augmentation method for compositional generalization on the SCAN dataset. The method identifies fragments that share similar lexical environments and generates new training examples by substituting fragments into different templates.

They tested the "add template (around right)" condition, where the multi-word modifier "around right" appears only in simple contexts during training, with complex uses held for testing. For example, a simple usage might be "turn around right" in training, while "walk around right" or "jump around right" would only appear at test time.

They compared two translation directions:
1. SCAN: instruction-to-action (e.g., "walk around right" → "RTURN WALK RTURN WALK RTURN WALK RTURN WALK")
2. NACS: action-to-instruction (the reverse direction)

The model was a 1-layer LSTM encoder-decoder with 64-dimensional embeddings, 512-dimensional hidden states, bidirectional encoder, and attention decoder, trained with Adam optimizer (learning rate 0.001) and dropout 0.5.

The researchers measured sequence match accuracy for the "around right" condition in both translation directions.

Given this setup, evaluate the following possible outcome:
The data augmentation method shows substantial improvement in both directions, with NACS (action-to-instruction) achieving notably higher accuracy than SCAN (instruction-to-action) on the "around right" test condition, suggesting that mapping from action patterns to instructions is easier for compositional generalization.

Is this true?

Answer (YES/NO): NO